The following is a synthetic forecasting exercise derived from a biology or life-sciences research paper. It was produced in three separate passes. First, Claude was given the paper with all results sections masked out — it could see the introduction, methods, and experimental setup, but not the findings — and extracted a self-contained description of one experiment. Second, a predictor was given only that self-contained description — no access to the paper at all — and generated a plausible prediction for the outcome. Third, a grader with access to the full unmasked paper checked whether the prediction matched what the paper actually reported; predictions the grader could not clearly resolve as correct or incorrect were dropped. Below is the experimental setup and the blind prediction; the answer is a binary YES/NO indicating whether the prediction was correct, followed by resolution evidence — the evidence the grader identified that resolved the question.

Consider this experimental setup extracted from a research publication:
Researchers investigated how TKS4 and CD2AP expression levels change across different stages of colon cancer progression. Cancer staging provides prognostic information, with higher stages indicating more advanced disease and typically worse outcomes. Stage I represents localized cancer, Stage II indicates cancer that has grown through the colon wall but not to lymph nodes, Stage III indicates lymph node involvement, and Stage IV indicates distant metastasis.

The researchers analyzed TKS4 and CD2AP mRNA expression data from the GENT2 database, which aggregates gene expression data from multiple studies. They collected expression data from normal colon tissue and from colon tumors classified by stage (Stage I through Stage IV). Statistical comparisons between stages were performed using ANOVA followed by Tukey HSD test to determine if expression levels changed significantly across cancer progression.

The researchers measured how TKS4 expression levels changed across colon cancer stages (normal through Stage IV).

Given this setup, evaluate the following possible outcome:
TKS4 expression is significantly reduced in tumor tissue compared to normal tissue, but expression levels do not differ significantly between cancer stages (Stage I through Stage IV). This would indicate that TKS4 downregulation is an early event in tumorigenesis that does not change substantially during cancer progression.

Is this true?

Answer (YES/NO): NO